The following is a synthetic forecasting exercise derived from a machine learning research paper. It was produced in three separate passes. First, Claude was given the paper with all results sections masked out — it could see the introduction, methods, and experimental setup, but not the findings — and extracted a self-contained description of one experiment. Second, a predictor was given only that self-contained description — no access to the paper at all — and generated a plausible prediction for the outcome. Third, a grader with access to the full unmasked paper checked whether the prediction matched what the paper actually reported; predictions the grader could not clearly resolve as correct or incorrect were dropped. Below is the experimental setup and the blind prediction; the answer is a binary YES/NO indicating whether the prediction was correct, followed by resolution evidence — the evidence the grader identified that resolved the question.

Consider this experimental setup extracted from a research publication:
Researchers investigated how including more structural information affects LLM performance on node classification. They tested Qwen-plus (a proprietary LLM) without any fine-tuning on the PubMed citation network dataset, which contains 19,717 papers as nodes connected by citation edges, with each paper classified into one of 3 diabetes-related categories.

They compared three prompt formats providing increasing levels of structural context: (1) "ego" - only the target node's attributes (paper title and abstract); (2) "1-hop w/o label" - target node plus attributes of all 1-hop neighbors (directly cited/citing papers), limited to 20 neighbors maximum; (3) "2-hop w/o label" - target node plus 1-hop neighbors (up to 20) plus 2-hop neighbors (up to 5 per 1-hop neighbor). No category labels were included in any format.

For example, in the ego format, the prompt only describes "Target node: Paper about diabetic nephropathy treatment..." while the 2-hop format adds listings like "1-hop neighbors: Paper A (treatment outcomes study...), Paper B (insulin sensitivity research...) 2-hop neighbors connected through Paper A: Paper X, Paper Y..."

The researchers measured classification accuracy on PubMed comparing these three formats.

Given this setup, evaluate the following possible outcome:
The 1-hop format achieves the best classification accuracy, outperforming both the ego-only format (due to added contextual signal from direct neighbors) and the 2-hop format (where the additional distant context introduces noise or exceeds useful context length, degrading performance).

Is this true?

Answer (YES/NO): NO